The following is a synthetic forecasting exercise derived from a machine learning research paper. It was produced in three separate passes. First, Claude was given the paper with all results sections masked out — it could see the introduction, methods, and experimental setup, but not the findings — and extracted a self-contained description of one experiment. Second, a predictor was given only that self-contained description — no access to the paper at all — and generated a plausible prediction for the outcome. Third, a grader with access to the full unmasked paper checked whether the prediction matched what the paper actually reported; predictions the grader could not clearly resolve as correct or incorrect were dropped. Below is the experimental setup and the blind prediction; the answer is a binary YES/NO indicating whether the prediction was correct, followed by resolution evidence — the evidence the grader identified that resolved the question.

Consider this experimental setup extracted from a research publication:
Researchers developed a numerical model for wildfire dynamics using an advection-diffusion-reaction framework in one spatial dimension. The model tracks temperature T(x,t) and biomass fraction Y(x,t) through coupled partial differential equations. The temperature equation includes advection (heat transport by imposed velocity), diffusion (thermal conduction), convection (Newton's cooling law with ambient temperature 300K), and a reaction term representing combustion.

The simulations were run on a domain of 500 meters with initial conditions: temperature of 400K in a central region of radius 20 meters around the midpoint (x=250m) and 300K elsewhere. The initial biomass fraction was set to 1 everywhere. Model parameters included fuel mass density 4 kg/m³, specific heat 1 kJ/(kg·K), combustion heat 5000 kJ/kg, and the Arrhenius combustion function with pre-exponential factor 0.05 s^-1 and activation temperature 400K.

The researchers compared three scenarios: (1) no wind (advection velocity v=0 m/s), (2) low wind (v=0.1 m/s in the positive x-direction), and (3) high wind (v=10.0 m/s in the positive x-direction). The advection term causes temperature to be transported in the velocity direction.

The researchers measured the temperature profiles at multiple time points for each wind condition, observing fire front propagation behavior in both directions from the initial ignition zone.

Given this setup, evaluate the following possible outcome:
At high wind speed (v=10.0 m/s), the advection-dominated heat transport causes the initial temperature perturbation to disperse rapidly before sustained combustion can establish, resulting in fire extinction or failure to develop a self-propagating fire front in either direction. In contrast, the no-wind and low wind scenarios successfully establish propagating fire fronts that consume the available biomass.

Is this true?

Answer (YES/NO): NO